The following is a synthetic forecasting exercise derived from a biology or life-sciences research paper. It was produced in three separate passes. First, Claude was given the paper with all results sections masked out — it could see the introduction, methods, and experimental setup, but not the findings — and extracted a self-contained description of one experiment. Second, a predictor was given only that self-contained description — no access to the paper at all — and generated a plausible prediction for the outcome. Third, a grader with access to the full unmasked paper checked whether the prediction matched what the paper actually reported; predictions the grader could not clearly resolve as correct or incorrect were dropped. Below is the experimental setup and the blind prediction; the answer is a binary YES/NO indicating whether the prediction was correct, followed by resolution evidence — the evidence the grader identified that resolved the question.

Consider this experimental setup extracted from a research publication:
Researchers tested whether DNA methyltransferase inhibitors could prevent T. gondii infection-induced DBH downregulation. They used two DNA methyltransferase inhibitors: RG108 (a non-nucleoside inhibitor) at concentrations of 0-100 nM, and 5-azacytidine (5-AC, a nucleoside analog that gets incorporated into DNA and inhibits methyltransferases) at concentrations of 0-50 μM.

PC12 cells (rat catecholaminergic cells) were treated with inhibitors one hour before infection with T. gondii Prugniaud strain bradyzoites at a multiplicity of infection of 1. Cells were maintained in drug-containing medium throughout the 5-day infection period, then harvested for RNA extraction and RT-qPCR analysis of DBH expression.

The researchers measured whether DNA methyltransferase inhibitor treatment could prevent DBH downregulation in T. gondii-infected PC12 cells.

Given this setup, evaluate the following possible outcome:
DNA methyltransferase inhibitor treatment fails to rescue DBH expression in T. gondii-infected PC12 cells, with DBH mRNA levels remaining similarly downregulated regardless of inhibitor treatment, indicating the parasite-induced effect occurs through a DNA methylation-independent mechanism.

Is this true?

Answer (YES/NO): NO